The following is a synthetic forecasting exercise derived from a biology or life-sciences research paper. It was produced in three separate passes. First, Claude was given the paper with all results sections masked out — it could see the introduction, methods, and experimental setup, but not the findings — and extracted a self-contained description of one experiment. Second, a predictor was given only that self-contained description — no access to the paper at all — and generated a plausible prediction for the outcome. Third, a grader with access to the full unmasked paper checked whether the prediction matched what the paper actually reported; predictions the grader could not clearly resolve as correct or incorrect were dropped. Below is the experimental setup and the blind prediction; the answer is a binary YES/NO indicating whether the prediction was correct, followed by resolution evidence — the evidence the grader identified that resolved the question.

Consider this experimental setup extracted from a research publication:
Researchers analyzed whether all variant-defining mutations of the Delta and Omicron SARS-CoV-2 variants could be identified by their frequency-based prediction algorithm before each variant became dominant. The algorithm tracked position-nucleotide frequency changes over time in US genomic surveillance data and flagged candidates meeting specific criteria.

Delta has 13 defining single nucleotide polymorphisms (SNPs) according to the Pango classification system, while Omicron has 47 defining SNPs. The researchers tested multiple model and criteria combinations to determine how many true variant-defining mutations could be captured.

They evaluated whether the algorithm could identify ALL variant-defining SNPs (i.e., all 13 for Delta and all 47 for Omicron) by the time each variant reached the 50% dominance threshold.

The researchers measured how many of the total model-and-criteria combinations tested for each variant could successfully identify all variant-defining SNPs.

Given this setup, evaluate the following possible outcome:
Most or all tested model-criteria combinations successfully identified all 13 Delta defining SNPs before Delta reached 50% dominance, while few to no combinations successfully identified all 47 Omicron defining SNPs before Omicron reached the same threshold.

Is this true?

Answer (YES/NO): YES